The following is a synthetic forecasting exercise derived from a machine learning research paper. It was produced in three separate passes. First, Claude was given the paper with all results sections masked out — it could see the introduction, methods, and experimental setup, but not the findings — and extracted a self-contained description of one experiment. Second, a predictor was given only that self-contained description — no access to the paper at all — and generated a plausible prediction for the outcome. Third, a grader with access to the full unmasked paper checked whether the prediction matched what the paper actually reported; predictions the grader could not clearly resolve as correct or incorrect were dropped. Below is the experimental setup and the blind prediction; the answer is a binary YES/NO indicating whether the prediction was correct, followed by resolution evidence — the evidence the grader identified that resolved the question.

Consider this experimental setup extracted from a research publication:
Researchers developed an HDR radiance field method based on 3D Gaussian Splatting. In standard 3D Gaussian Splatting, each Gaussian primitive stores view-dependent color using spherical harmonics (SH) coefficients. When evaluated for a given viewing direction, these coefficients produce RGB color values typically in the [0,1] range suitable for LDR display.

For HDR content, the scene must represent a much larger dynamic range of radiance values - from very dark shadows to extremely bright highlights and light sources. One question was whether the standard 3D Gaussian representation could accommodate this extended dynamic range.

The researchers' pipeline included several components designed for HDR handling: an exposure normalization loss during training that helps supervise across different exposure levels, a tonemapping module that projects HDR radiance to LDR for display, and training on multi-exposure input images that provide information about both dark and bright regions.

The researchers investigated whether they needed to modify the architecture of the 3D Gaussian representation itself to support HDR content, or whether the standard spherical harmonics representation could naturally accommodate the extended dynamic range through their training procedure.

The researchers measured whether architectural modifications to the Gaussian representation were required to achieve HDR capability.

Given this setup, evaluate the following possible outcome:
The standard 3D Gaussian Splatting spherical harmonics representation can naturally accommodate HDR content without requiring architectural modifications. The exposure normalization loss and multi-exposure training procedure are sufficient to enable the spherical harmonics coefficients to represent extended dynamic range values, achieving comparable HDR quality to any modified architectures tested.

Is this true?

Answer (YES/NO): YES